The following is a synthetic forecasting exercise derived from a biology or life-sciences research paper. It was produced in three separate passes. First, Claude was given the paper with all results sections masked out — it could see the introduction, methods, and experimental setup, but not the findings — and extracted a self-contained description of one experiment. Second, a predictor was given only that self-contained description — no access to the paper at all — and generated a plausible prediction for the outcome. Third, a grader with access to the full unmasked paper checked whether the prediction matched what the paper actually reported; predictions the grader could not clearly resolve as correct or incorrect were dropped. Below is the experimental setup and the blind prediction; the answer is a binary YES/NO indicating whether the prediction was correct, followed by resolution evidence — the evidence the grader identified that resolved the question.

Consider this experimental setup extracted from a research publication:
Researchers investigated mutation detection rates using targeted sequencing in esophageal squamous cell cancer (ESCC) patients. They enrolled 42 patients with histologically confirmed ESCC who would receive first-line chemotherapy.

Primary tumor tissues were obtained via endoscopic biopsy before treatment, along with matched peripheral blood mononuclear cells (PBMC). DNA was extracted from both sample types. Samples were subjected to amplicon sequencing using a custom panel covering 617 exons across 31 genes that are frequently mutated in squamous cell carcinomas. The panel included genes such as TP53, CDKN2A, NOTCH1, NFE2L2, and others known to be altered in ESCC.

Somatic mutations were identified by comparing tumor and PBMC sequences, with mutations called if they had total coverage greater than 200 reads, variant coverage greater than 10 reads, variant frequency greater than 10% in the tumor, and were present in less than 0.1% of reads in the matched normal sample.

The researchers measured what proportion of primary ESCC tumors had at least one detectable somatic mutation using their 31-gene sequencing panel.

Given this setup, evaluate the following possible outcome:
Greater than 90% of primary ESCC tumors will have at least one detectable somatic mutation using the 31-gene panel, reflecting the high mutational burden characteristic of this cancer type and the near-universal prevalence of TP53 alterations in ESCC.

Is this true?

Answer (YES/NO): YES